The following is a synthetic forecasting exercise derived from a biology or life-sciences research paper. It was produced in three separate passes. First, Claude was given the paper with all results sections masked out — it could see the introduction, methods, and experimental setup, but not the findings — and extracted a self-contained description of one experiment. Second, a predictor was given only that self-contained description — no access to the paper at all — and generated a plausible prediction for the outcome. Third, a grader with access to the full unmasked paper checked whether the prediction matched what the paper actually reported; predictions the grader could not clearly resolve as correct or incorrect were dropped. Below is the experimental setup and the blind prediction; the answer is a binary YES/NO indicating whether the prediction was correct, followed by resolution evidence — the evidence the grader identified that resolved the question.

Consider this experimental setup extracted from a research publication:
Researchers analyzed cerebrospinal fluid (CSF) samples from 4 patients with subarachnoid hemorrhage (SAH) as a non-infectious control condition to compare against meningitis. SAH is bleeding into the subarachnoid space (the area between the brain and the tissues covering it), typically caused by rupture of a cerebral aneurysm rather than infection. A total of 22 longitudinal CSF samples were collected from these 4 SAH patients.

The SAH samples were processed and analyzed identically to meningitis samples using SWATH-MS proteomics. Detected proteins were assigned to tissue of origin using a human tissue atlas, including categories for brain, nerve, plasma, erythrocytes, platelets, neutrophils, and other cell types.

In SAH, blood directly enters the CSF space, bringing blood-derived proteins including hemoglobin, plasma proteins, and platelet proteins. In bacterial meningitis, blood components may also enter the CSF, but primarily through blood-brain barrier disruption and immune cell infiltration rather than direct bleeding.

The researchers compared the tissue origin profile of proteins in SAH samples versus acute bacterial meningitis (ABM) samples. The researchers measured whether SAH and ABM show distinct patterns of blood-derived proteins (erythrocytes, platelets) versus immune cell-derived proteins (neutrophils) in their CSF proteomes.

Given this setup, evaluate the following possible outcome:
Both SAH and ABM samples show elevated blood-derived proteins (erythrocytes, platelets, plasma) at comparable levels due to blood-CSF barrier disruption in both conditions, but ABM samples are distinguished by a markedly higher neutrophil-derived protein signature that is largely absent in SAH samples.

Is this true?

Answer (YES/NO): NO